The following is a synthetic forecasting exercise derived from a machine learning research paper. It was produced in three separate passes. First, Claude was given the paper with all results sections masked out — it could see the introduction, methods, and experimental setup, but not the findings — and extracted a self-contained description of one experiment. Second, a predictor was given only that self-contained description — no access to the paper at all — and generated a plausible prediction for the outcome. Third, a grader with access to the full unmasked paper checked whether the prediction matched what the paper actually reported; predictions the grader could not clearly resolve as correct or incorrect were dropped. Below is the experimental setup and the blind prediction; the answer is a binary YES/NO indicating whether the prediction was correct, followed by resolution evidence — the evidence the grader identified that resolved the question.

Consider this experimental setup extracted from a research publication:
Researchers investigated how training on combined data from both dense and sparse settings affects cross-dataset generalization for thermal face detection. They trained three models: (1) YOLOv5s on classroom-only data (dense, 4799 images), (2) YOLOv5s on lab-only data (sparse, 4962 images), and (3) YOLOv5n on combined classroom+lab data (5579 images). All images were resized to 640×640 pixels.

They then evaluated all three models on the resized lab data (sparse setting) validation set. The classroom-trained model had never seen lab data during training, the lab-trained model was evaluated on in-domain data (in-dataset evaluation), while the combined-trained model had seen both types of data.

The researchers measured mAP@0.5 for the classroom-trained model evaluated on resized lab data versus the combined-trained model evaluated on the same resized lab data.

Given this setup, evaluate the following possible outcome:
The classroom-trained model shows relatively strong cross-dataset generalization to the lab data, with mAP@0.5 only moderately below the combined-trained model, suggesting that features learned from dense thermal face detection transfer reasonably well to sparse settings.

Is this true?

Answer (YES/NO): NO